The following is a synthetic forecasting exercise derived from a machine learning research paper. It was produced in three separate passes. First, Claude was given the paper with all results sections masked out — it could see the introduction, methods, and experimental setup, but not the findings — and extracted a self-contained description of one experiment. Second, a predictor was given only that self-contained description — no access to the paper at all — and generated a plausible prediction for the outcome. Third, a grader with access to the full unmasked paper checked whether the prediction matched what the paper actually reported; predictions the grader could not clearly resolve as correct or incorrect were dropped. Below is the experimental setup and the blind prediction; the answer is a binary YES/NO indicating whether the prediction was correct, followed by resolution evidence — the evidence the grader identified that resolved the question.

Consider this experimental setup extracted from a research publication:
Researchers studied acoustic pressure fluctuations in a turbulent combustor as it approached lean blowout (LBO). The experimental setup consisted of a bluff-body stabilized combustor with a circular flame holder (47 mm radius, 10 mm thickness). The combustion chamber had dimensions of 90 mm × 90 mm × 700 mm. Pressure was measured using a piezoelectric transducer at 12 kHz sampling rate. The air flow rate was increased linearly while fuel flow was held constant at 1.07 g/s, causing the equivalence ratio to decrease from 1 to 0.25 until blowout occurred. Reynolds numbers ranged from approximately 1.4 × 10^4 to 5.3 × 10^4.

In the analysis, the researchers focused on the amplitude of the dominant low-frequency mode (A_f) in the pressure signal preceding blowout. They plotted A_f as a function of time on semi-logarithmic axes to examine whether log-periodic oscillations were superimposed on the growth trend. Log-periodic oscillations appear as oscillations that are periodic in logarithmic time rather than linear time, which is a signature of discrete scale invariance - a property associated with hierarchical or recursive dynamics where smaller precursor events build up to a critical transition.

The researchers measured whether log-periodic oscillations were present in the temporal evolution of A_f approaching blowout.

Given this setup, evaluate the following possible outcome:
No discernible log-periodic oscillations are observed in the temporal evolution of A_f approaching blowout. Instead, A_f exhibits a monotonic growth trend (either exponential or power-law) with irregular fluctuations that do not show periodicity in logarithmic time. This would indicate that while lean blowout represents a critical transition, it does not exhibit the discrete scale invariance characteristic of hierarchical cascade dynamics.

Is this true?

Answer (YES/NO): NO